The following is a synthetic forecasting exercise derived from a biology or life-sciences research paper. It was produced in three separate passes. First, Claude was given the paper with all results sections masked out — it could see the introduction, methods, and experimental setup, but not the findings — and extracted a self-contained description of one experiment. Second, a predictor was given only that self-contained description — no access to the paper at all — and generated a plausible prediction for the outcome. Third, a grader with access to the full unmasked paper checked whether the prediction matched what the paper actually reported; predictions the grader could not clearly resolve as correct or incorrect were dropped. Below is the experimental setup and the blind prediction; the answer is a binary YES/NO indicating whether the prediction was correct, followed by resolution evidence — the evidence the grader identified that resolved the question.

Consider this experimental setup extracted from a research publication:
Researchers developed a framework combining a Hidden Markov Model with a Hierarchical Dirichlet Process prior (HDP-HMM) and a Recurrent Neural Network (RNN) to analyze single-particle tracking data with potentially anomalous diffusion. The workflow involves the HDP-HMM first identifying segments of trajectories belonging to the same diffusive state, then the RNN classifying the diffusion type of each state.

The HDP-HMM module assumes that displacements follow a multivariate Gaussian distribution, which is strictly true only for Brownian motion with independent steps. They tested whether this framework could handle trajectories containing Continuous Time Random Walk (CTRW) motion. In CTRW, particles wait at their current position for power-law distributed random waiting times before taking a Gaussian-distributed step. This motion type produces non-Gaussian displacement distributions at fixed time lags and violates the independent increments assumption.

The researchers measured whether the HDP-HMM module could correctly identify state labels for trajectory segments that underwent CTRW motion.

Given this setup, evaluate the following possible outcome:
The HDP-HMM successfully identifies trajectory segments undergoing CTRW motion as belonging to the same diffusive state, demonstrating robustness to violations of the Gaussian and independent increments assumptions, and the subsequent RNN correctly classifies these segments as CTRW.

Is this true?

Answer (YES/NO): NO